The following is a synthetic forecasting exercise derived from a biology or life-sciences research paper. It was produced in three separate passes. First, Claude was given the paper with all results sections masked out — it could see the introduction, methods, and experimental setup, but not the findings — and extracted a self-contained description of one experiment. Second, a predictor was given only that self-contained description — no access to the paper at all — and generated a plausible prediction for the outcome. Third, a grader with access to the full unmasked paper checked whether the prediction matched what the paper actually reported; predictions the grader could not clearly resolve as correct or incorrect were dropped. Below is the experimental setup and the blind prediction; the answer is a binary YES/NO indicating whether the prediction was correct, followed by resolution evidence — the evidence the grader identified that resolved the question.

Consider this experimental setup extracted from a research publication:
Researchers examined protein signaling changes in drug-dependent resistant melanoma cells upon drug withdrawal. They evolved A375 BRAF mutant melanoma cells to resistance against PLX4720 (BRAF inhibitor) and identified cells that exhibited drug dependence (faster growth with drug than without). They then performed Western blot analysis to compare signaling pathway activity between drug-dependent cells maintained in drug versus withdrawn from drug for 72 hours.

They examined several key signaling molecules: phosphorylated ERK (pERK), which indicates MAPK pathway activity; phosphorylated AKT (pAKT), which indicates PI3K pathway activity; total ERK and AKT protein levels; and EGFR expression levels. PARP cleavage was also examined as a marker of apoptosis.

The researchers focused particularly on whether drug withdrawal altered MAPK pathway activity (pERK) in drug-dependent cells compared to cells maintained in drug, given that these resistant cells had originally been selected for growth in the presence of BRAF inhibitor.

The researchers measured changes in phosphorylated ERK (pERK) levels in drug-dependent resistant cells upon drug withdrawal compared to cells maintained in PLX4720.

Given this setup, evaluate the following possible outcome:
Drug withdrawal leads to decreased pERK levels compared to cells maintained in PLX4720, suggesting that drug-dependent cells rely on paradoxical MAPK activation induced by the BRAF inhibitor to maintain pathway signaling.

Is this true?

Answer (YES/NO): NO